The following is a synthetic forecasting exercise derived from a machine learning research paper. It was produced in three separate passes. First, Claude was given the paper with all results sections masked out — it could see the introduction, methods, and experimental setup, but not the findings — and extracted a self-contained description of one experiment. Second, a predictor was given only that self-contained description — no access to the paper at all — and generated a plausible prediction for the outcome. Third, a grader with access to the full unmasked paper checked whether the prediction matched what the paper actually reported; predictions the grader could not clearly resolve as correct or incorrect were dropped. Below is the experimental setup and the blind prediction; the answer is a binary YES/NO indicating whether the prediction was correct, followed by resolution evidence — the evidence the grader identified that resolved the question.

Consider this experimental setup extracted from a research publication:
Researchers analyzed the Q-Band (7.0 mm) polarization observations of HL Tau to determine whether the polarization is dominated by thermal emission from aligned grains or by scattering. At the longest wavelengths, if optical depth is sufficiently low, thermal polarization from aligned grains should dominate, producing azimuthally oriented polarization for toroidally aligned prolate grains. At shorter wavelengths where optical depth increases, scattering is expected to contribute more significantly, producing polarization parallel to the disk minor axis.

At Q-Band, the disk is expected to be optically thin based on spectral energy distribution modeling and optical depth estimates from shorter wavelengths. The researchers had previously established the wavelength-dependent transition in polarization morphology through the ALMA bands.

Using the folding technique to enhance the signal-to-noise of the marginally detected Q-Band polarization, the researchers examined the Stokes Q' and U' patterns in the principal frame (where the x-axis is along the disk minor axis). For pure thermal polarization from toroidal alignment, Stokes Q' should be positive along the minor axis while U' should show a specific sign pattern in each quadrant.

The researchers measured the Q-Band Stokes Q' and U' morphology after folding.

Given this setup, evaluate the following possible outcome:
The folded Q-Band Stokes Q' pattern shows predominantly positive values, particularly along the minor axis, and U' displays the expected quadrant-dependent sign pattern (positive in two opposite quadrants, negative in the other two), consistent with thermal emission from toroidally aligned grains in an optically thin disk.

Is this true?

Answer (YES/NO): YES